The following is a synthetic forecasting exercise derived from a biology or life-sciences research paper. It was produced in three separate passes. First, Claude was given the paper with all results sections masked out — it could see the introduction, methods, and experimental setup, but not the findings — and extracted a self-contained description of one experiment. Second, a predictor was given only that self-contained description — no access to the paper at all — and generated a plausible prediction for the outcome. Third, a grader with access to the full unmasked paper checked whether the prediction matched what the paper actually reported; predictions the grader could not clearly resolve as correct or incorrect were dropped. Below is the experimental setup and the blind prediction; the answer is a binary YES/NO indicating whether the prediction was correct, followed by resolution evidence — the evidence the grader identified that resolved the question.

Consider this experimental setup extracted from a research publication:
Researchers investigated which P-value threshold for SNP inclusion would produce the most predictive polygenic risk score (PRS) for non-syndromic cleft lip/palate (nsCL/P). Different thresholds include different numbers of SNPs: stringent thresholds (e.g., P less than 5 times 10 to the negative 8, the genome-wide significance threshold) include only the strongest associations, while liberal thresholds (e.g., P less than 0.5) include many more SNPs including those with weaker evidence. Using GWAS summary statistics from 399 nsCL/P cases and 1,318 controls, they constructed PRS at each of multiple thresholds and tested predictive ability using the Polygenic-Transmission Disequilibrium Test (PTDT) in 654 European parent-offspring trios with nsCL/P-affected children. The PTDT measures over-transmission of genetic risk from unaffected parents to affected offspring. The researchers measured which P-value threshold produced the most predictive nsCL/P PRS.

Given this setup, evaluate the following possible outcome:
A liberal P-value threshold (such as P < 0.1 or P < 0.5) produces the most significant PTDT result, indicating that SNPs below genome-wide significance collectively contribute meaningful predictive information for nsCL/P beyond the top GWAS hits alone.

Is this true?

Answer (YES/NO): NO